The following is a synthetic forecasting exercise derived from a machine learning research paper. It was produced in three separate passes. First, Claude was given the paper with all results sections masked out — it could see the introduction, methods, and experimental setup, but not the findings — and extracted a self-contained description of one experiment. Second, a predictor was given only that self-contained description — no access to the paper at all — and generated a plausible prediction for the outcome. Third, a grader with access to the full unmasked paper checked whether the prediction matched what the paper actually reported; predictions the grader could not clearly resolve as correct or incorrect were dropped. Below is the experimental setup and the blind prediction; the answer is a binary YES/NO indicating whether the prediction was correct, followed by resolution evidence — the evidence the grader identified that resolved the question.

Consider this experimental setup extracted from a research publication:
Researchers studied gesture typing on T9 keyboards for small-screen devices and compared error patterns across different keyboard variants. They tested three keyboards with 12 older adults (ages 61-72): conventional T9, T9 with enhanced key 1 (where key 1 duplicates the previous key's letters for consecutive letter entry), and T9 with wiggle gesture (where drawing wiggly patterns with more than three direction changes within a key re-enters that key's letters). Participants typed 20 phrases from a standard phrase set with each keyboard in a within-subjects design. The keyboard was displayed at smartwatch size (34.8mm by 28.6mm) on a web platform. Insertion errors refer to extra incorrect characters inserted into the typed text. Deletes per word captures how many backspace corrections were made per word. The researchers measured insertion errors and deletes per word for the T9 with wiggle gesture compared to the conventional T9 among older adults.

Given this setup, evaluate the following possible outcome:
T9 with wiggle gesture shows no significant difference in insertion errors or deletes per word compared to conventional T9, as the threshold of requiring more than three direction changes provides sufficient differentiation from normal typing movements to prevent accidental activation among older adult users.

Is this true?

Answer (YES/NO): NO